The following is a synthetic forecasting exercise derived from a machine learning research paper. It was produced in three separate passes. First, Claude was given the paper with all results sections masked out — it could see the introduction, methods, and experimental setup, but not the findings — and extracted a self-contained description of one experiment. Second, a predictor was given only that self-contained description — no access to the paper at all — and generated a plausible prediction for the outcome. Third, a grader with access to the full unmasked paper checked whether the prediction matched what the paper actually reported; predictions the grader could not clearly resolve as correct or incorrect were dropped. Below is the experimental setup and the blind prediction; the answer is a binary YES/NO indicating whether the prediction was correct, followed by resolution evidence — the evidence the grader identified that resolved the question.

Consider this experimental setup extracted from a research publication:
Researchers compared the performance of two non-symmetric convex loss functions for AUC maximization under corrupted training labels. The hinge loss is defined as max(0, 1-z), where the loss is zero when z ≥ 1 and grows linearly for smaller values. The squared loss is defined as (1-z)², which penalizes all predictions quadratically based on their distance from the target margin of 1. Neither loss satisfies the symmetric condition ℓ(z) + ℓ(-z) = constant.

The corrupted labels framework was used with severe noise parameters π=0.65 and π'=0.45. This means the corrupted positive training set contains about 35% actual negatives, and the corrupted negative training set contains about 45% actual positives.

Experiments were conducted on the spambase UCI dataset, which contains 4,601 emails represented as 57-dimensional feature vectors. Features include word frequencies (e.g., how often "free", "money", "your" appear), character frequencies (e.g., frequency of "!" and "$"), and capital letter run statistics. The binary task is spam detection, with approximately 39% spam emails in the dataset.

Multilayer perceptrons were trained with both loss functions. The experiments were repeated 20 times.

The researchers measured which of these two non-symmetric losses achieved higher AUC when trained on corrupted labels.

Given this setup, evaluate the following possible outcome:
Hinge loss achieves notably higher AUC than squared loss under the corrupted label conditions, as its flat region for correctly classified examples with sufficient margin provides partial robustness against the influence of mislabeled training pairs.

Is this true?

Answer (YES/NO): YES